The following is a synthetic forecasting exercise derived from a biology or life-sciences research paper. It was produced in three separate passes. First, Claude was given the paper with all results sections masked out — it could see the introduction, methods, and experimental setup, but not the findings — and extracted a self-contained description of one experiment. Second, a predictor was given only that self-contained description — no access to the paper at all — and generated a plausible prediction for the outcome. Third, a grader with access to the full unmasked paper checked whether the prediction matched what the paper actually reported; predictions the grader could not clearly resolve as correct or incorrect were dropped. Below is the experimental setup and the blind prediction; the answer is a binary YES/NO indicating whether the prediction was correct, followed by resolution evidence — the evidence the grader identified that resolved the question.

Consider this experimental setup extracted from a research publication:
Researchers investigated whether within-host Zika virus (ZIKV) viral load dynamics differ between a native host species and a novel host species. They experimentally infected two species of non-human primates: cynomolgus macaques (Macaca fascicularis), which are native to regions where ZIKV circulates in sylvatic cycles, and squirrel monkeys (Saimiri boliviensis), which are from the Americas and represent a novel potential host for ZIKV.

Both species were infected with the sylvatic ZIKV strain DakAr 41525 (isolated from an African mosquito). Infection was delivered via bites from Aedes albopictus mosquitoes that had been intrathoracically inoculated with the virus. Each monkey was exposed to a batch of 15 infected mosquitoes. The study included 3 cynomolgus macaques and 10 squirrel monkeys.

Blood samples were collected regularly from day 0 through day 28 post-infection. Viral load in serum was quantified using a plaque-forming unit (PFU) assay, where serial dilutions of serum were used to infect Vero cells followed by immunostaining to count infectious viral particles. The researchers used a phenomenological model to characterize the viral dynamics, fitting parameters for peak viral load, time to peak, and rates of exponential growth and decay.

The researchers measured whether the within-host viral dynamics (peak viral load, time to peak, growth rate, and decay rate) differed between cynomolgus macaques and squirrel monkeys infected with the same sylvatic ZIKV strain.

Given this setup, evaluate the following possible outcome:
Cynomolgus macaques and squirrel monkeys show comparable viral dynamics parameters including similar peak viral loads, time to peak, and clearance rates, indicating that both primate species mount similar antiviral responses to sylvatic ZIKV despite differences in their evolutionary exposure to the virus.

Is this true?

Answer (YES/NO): YES